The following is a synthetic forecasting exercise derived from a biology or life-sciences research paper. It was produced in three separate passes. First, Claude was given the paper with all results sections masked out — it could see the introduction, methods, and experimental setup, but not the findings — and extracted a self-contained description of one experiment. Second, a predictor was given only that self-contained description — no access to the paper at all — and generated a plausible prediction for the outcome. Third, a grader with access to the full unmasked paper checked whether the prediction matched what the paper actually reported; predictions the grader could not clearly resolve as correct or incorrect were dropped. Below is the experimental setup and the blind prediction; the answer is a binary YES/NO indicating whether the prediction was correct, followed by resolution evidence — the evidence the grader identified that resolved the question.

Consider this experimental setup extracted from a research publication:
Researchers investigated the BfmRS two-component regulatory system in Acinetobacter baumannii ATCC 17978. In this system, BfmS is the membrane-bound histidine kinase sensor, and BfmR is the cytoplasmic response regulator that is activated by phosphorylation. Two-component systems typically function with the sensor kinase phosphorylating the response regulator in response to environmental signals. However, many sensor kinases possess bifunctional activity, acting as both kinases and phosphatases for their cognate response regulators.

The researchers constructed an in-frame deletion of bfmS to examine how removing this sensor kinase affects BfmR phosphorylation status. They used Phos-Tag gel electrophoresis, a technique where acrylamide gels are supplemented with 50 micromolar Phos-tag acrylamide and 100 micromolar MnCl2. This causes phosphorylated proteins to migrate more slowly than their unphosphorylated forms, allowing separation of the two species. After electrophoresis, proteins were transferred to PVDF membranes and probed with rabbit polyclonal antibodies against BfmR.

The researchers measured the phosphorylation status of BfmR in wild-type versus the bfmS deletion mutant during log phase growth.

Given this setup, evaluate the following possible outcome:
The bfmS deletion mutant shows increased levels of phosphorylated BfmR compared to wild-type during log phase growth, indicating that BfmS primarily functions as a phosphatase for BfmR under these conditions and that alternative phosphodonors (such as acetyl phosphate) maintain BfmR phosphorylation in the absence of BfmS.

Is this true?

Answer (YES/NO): YES